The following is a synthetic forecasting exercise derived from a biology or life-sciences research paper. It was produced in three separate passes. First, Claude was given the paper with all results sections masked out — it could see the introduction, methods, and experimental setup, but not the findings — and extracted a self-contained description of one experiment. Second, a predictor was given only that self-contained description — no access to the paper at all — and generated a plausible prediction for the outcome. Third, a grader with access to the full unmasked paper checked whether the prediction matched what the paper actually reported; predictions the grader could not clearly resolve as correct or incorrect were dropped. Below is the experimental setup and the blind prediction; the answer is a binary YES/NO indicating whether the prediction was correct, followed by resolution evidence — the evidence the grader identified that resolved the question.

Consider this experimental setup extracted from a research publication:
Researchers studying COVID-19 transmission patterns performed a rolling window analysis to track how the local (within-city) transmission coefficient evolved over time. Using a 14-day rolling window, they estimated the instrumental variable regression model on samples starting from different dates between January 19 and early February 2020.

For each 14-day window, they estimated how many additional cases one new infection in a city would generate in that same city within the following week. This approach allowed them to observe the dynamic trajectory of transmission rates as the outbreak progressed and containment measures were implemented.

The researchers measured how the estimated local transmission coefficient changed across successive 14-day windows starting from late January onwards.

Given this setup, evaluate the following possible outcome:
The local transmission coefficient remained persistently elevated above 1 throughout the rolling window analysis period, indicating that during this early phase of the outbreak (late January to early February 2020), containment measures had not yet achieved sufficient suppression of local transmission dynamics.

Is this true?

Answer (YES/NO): NO